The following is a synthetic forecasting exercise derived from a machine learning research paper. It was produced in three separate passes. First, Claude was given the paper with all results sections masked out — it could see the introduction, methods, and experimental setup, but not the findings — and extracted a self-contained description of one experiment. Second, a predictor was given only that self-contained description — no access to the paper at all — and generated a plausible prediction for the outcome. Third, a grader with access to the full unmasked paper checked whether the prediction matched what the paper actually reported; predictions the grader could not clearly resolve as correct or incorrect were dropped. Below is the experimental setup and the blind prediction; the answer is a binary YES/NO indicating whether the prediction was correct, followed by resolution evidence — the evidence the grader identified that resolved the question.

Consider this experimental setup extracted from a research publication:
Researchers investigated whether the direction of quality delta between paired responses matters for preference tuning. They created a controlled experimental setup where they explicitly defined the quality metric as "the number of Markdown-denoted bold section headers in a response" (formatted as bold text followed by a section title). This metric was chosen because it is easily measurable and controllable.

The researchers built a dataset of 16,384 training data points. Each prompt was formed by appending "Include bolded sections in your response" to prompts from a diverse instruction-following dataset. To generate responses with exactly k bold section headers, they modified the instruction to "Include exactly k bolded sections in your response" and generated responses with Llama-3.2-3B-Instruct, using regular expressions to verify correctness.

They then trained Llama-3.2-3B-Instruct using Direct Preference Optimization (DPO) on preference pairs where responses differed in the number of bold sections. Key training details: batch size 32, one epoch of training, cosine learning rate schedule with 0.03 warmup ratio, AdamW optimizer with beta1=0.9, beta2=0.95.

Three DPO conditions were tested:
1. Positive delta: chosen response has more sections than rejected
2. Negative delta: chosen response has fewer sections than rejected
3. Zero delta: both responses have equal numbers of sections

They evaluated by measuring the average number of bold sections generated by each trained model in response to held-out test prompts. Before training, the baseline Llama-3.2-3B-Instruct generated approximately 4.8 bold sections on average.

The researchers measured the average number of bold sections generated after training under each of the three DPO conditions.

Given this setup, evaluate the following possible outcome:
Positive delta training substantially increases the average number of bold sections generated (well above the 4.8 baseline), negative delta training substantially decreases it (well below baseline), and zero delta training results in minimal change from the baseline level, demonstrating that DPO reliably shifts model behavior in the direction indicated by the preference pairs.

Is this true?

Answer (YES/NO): NO